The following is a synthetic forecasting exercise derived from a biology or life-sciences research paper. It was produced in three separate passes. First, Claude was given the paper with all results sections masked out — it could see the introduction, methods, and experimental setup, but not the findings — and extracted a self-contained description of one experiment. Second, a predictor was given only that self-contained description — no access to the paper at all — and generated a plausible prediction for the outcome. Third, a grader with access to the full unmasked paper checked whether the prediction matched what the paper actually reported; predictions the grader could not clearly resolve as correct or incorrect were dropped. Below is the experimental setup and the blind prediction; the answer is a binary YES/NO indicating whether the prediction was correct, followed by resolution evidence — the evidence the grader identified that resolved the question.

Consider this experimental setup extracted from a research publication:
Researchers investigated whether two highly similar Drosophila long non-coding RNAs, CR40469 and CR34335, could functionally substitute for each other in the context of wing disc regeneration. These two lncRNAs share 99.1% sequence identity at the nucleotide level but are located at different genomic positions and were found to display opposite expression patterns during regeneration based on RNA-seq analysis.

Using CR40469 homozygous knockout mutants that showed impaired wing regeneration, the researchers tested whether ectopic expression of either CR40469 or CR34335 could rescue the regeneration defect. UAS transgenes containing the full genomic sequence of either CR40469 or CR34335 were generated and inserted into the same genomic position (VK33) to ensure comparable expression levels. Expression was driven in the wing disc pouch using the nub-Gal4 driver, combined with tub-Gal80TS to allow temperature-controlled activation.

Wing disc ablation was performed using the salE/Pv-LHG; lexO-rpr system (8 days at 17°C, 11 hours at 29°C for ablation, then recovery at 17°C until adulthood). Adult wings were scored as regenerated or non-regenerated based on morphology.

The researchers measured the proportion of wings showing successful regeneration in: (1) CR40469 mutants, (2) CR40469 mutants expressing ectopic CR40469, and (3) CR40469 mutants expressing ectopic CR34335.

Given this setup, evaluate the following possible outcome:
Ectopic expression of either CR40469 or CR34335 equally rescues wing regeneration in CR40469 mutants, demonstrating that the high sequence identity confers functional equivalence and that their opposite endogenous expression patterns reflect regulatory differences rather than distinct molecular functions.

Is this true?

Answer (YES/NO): NO